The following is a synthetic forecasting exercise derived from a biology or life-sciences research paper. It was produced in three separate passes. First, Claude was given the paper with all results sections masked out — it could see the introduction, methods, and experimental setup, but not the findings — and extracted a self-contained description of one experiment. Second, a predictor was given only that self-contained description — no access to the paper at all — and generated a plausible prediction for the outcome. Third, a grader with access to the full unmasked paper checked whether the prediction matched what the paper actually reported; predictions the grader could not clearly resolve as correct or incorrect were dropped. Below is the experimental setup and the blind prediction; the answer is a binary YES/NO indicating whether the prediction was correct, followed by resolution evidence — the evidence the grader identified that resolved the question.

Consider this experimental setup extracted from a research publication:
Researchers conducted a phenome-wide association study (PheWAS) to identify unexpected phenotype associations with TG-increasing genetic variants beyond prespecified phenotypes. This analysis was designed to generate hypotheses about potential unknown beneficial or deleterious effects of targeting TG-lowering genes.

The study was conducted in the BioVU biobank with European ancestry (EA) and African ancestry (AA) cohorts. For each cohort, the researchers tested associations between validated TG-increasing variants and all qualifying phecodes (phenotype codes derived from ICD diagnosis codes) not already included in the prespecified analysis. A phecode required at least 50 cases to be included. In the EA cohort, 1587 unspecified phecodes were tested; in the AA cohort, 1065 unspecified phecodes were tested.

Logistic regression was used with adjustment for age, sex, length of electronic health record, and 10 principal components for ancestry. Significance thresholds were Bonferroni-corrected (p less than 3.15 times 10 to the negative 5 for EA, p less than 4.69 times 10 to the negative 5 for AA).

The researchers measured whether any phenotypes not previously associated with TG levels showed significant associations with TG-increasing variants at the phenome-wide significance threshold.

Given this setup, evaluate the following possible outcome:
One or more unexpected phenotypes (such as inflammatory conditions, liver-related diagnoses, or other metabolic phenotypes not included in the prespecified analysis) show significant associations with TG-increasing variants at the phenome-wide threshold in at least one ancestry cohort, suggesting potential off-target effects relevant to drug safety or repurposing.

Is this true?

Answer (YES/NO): YES